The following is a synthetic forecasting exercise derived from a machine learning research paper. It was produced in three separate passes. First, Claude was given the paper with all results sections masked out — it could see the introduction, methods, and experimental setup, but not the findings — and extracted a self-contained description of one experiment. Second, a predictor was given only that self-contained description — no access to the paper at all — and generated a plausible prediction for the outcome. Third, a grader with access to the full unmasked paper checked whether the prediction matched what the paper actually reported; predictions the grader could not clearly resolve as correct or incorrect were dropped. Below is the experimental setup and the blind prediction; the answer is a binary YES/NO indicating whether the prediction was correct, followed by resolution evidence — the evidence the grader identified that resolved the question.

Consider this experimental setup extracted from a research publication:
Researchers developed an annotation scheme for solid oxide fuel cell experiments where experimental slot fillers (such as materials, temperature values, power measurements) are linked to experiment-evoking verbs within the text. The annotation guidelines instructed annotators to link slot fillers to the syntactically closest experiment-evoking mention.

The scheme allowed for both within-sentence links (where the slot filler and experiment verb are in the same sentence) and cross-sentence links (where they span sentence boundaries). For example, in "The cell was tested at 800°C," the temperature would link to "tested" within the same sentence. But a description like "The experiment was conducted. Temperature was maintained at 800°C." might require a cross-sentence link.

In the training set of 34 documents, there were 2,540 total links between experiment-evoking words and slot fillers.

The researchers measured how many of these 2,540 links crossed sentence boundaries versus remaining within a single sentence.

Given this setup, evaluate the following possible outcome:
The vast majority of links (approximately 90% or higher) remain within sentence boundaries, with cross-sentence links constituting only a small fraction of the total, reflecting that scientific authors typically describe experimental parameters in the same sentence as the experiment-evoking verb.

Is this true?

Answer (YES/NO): YES